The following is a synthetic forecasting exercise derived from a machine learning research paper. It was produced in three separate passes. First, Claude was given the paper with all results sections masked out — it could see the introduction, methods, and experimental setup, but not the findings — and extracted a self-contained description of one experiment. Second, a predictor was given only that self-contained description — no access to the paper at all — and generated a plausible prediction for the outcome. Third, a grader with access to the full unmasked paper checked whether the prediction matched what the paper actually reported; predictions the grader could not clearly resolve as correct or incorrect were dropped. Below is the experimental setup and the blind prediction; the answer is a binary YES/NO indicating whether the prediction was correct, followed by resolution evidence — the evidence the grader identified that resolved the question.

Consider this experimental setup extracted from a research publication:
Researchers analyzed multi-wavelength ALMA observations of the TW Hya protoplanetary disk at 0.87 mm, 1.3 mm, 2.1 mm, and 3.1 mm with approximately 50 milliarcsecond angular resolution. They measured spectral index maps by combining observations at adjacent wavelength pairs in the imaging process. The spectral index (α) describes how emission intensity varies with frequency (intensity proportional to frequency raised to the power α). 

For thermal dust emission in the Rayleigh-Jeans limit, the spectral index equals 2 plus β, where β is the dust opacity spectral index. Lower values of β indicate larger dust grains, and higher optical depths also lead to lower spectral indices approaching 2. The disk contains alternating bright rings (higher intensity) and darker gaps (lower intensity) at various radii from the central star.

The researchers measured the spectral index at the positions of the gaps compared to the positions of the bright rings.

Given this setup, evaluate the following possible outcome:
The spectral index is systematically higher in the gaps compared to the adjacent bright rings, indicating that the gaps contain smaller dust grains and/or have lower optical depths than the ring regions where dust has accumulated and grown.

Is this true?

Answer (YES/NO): YES